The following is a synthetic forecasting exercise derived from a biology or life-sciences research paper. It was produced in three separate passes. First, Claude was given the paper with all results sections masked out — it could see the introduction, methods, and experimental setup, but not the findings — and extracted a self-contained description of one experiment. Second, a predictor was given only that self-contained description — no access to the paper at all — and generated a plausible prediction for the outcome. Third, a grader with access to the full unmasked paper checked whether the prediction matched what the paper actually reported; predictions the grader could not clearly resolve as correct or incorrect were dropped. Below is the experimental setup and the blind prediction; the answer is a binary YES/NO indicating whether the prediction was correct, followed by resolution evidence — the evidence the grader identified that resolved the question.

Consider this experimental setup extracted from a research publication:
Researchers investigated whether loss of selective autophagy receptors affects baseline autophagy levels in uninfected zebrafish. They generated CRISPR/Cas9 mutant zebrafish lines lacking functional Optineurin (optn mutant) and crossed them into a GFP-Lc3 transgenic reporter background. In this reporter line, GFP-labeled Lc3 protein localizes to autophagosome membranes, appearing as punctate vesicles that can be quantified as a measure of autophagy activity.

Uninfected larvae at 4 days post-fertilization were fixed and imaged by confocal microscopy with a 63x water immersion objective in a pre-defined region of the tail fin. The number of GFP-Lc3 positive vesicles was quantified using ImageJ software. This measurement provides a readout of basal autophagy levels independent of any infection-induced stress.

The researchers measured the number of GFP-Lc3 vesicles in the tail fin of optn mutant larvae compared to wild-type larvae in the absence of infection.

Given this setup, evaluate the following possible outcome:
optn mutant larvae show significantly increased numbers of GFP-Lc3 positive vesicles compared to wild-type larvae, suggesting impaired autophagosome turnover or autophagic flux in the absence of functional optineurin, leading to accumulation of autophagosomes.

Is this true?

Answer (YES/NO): NO